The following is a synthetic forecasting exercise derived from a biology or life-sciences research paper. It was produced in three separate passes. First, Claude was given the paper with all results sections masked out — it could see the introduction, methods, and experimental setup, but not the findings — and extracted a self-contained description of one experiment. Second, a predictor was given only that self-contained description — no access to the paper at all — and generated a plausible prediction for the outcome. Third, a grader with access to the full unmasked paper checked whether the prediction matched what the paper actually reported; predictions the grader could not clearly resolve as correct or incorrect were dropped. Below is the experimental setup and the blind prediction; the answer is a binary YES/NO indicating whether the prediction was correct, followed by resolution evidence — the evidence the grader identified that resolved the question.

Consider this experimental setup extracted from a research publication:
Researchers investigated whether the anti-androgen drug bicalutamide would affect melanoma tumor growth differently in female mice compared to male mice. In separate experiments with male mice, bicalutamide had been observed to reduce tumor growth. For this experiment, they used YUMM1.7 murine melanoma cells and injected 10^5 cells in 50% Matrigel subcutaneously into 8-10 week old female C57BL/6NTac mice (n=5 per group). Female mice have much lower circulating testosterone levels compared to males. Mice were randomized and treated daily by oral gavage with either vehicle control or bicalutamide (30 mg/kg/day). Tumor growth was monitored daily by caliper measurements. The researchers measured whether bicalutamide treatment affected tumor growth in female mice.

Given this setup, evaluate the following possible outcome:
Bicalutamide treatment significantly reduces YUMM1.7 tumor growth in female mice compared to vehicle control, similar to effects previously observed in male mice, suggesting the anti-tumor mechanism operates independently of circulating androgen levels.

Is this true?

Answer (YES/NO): NO